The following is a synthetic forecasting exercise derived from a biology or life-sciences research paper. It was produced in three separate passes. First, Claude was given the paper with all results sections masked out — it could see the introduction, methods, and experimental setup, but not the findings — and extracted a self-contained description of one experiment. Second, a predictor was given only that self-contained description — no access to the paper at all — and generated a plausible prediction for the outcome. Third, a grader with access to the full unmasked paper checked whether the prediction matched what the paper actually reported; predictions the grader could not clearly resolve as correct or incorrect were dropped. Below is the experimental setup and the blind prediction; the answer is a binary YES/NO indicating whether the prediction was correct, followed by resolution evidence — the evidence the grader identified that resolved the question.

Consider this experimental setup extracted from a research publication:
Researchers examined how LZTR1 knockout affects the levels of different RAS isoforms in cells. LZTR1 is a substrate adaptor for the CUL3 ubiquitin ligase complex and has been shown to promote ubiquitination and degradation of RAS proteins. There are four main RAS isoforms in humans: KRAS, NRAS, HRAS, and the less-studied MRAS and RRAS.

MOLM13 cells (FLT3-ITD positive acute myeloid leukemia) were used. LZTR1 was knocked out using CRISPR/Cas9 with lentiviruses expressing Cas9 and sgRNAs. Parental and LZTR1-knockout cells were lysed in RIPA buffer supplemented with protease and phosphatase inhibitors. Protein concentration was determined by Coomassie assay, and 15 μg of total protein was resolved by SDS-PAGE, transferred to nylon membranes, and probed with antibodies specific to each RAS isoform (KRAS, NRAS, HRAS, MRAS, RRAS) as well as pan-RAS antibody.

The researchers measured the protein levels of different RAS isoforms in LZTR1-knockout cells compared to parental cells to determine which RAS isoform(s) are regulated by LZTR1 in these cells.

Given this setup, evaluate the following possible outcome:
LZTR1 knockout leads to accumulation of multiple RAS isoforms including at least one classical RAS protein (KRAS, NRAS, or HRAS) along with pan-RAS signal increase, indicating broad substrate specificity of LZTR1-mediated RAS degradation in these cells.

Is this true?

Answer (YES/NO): NO